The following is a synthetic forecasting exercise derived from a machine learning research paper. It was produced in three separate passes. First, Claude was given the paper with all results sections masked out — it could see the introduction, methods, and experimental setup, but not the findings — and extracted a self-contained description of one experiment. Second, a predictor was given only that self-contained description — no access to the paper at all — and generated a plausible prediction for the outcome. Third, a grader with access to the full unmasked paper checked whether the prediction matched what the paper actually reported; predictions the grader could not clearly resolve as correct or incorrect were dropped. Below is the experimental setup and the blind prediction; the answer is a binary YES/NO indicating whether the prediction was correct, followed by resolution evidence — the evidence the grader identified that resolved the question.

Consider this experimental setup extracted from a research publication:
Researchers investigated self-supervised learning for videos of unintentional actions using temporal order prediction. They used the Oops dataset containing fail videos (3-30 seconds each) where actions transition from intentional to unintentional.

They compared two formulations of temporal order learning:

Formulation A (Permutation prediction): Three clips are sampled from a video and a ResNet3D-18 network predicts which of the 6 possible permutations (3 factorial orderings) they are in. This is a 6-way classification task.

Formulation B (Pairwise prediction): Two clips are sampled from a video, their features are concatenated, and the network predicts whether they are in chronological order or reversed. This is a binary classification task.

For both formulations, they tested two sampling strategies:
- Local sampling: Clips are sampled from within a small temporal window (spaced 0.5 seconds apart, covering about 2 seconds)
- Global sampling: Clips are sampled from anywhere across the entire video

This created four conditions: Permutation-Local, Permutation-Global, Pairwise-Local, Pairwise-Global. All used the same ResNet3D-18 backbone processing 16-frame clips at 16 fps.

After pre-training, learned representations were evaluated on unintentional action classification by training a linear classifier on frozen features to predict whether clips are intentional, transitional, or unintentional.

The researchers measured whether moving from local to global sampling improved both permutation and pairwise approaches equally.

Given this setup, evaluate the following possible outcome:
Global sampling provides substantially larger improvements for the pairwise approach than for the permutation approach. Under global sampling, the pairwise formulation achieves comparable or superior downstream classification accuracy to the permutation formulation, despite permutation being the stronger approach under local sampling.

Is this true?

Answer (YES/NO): NO